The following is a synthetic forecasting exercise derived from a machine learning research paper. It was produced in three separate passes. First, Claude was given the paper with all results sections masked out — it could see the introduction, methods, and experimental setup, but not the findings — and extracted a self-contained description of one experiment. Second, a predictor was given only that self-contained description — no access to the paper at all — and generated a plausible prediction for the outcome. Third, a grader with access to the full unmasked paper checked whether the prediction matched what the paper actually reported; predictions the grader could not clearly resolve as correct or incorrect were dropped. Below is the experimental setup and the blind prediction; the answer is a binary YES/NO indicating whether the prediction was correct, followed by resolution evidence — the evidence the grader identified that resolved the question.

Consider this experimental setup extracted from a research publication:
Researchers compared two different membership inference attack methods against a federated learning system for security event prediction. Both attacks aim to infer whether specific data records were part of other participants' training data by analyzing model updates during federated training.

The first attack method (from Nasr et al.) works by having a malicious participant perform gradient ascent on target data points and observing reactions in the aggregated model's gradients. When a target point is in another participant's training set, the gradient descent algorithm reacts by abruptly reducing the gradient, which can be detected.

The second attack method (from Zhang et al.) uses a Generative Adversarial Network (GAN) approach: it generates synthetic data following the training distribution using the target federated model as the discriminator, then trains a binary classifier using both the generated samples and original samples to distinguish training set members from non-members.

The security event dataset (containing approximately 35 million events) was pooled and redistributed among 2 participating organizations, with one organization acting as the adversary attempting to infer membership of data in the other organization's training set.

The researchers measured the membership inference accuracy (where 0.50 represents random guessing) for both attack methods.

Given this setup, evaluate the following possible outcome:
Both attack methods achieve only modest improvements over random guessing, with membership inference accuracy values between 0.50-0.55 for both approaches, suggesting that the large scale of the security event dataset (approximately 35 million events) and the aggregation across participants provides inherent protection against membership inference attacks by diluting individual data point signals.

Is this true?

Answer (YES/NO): NO